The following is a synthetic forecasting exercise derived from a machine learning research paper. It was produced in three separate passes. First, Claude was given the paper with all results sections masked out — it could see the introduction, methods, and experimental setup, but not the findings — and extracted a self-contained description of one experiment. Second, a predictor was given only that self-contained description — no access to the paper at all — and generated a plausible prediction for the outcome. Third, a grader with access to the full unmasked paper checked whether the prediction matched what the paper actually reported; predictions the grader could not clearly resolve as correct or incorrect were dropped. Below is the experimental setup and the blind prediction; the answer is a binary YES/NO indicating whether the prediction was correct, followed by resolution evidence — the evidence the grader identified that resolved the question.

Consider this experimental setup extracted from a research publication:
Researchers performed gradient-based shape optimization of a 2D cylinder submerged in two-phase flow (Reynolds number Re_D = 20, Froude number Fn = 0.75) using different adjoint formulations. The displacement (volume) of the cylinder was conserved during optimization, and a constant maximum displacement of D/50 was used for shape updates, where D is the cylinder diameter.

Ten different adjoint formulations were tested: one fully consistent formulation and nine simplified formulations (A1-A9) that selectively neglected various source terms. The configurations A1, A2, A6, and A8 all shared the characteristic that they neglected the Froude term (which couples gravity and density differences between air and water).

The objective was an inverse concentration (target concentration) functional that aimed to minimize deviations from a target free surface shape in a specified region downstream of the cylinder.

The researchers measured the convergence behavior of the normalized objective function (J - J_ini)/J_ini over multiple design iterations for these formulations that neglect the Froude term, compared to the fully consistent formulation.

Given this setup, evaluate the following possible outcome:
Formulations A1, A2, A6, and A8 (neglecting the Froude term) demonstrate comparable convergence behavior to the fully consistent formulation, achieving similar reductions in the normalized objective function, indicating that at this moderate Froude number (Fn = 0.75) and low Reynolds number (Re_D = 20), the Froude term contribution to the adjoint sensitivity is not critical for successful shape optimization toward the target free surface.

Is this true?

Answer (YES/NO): NO